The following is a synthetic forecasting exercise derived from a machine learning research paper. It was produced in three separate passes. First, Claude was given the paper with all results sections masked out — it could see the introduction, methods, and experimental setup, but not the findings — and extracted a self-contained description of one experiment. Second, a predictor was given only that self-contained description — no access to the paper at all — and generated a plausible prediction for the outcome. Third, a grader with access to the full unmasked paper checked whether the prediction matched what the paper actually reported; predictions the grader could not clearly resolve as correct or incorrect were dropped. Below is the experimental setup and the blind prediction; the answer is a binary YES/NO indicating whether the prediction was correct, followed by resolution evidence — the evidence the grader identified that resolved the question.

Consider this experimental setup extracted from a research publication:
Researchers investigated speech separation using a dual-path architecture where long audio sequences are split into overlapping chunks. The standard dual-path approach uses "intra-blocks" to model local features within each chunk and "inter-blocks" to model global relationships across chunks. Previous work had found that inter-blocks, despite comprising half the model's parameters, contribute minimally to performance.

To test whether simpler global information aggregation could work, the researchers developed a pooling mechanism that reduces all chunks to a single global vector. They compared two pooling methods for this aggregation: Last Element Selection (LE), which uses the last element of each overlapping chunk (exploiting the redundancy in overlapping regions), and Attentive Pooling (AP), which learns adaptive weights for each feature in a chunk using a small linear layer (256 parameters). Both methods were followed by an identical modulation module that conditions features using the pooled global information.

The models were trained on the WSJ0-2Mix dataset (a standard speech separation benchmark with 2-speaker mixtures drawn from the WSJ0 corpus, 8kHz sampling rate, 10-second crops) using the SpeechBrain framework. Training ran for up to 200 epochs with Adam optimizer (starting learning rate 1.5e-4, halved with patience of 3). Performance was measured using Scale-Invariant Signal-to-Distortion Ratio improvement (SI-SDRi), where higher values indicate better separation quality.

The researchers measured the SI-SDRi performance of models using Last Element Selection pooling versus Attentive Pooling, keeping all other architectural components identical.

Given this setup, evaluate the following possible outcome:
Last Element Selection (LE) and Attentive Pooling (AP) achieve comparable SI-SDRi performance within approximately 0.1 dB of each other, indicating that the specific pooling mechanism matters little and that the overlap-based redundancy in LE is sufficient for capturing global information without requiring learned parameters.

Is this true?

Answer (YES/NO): YES